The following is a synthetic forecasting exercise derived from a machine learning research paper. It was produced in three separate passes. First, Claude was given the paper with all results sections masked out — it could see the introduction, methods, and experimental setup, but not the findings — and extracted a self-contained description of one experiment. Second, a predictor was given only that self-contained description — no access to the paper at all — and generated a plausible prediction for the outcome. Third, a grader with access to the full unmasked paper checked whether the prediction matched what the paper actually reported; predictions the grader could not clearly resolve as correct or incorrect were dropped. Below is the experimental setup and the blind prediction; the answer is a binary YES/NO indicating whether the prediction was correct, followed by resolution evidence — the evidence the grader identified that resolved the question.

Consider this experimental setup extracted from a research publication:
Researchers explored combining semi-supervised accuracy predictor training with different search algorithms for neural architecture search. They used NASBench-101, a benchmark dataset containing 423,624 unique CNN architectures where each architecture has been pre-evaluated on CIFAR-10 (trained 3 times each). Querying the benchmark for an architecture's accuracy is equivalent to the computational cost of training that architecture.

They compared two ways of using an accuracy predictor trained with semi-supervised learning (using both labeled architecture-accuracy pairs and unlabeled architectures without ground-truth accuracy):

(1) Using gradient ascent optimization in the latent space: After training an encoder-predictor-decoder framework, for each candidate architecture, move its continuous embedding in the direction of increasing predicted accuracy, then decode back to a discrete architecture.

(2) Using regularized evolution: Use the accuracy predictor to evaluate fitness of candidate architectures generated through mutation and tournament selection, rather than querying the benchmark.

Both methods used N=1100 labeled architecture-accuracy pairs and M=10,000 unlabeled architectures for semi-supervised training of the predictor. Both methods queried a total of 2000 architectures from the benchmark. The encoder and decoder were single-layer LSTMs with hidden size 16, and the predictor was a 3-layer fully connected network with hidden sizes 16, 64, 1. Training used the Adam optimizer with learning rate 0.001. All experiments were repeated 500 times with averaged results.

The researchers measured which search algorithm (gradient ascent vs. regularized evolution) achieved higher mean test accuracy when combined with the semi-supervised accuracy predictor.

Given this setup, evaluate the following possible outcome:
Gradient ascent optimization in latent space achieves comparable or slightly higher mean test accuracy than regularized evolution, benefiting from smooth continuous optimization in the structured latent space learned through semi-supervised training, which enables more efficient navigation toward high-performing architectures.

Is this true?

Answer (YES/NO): NO